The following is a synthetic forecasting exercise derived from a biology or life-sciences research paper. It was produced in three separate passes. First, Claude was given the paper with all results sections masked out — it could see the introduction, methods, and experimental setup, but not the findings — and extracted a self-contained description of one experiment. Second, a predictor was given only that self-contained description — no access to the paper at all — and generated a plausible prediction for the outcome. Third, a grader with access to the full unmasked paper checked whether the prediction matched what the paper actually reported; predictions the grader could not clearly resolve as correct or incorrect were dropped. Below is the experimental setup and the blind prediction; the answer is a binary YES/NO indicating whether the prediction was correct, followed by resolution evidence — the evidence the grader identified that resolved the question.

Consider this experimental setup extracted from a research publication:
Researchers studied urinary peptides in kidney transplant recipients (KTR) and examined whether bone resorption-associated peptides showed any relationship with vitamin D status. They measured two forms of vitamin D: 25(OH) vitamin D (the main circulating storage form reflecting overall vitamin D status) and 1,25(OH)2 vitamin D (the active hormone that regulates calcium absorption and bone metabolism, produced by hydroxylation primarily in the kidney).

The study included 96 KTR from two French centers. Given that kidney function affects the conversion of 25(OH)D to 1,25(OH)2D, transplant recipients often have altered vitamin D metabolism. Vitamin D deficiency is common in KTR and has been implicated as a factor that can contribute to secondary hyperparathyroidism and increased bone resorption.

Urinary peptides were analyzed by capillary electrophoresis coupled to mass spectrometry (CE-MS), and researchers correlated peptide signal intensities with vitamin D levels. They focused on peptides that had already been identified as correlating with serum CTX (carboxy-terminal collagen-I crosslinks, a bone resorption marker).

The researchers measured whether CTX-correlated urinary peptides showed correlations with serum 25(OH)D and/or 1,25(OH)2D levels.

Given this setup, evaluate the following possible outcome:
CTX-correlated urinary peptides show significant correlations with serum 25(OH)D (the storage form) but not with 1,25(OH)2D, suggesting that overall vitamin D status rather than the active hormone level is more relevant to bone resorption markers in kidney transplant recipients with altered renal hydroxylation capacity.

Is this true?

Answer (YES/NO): NO